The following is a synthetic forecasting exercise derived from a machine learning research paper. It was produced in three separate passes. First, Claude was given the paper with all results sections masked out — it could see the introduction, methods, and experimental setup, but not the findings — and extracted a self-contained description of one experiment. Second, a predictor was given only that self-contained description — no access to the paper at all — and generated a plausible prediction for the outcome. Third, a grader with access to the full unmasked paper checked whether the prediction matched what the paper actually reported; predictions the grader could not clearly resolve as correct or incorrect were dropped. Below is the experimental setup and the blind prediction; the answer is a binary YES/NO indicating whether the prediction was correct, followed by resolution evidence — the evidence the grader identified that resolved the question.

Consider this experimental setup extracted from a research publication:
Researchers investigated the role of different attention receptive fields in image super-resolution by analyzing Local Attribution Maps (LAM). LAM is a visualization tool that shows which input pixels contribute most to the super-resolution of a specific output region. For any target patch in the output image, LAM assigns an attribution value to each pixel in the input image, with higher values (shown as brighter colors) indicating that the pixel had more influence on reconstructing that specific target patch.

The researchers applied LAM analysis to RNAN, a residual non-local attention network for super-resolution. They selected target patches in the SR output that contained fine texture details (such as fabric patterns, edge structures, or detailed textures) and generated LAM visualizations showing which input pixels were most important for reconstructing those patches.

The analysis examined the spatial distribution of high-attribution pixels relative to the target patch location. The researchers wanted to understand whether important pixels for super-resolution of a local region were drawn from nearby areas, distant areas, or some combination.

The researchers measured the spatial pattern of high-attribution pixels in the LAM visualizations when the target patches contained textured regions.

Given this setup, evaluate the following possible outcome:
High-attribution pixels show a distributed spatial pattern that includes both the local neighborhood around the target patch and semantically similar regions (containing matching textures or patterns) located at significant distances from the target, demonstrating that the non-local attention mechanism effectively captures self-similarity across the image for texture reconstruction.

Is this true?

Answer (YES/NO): NO